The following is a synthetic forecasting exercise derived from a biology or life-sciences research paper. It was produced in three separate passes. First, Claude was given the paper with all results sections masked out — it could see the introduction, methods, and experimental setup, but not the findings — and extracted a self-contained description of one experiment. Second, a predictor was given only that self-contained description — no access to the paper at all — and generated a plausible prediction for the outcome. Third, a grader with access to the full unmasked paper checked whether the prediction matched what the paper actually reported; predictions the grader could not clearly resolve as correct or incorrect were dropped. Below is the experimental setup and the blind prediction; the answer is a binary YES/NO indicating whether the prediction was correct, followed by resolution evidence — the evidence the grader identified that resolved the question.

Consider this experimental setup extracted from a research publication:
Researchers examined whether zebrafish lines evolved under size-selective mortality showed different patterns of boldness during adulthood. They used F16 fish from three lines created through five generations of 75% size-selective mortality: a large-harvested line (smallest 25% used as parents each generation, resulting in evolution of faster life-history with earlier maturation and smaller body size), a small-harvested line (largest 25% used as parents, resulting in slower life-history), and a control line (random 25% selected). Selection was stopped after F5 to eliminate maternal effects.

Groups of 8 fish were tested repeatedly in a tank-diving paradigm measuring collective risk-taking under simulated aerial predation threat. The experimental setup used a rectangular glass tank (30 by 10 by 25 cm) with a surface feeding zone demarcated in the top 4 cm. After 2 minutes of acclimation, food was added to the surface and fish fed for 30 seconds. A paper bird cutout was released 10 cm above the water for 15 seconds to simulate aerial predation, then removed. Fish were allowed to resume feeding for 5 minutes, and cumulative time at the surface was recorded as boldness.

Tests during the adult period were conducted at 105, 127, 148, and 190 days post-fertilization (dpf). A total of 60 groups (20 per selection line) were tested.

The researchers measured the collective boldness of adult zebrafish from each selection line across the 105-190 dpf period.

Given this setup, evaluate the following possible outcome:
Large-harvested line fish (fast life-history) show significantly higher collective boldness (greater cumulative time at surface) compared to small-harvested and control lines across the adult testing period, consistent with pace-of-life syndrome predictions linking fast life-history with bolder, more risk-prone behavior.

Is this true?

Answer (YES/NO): NO